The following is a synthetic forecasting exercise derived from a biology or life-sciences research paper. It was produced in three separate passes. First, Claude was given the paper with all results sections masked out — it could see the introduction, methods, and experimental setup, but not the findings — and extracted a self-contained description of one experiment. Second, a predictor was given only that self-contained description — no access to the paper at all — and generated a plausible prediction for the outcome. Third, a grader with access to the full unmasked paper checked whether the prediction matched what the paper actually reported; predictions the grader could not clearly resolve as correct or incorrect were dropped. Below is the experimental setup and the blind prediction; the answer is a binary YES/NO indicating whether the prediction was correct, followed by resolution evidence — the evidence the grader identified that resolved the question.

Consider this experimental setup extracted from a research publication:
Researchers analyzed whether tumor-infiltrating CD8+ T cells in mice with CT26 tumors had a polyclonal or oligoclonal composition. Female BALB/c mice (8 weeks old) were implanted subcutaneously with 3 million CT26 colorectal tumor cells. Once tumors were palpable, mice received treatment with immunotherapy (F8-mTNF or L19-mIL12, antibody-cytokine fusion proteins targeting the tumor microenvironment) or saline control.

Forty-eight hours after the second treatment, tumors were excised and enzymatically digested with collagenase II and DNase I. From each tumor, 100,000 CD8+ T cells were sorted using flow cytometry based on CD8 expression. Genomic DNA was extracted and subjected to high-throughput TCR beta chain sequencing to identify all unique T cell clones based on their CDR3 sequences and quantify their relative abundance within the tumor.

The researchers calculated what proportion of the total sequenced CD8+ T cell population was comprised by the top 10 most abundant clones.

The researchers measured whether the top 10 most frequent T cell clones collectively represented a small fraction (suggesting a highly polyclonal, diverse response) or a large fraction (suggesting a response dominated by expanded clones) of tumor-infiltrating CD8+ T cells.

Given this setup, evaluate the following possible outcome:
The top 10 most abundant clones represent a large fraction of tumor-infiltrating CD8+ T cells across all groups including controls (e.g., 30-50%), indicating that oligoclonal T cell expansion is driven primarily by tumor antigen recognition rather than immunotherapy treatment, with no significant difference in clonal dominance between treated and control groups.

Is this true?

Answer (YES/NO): NO